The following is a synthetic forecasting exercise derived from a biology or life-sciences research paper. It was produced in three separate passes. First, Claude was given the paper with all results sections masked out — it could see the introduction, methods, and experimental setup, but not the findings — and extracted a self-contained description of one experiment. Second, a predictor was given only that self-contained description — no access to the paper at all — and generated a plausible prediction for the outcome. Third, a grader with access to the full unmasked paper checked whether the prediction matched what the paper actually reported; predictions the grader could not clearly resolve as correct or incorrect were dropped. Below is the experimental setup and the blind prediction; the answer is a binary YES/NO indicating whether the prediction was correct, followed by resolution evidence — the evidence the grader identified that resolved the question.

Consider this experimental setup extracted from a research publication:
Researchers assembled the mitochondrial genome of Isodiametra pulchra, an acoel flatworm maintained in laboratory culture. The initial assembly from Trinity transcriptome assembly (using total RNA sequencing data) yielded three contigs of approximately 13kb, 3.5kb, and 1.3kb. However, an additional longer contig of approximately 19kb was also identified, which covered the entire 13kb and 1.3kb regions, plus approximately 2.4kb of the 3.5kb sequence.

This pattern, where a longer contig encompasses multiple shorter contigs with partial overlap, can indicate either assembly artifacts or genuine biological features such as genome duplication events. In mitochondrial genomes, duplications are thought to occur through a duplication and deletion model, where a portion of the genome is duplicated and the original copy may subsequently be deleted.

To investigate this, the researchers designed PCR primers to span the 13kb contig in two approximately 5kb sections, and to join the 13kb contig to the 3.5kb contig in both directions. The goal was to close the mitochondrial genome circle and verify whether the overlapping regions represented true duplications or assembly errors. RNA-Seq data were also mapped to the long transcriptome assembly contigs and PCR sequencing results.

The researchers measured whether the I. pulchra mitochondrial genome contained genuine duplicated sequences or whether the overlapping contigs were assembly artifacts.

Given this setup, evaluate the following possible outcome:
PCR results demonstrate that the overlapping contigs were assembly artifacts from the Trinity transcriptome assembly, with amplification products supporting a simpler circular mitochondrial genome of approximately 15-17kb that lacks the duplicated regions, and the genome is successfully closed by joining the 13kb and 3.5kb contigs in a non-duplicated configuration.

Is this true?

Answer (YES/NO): NO